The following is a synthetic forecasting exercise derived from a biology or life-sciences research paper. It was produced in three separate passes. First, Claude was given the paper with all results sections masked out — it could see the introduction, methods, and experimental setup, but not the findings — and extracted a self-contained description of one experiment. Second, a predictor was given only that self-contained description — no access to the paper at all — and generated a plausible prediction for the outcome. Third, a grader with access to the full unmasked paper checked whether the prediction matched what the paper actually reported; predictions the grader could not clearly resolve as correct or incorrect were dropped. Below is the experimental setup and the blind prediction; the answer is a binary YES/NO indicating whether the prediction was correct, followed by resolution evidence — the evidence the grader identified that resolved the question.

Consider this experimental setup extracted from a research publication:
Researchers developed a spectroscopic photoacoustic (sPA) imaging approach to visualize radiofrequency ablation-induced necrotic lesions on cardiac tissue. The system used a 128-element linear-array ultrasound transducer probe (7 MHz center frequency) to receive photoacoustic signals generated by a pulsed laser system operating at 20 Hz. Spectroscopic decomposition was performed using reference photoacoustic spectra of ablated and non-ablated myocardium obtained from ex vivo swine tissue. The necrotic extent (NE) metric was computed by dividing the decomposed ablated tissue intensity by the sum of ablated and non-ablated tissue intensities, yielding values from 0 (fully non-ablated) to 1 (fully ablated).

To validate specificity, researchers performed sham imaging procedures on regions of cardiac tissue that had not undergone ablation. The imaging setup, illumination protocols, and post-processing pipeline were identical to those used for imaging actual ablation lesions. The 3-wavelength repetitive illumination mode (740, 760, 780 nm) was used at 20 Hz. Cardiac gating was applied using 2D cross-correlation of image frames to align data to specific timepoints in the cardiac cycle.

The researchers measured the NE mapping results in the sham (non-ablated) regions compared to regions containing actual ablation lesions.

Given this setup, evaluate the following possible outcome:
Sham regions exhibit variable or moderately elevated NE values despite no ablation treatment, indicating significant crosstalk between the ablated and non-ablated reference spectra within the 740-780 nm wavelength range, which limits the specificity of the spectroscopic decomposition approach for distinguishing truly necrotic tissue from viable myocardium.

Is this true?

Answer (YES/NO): NO